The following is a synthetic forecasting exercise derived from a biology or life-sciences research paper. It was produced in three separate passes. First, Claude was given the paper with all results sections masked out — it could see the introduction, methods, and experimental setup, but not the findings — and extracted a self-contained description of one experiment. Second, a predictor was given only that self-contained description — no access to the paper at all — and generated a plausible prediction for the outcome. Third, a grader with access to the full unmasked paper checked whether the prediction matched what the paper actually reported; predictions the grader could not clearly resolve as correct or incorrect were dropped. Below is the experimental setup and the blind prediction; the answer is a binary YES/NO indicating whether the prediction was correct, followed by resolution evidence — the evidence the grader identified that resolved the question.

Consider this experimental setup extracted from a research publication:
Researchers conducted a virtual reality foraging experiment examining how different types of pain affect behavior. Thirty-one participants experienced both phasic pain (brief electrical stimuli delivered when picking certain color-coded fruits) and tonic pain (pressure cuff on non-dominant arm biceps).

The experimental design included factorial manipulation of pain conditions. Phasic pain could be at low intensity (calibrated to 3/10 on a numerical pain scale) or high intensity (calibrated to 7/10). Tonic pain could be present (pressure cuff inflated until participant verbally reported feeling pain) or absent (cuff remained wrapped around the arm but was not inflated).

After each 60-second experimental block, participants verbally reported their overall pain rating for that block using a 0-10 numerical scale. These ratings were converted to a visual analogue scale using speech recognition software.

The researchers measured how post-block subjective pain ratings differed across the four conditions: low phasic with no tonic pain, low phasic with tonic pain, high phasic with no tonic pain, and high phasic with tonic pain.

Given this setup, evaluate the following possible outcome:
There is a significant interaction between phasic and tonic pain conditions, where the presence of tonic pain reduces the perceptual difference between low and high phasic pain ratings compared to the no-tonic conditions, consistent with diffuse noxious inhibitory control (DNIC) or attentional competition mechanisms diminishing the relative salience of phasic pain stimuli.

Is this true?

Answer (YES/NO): NO